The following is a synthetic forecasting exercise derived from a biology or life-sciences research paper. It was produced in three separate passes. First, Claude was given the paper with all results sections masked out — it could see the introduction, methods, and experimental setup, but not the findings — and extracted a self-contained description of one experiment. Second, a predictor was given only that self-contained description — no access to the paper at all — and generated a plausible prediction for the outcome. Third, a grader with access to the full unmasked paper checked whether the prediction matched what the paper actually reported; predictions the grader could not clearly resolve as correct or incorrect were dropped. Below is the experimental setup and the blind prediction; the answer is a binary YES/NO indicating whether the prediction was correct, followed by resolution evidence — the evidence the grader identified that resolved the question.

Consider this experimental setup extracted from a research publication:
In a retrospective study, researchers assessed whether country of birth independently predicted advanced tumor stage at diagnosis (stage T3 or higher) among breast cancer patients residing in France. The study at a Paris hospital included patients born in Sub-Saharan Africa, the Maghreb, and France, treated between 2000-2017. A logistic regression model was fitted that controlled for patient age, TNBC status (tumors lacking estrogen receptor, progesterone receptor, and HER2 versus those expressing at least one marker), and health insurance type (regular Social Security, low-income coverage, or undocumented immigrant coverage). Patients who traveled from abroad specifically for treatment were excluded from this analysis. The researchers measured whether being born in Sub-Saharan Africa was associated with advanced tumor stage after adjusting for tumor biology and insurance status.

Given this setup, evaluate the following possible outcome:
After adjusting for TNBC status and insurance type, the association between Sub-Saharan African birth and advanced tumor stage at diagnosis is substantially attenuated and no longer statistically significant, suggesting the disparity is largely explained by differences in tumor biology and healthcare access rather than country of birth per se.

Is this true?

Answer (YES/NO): NO